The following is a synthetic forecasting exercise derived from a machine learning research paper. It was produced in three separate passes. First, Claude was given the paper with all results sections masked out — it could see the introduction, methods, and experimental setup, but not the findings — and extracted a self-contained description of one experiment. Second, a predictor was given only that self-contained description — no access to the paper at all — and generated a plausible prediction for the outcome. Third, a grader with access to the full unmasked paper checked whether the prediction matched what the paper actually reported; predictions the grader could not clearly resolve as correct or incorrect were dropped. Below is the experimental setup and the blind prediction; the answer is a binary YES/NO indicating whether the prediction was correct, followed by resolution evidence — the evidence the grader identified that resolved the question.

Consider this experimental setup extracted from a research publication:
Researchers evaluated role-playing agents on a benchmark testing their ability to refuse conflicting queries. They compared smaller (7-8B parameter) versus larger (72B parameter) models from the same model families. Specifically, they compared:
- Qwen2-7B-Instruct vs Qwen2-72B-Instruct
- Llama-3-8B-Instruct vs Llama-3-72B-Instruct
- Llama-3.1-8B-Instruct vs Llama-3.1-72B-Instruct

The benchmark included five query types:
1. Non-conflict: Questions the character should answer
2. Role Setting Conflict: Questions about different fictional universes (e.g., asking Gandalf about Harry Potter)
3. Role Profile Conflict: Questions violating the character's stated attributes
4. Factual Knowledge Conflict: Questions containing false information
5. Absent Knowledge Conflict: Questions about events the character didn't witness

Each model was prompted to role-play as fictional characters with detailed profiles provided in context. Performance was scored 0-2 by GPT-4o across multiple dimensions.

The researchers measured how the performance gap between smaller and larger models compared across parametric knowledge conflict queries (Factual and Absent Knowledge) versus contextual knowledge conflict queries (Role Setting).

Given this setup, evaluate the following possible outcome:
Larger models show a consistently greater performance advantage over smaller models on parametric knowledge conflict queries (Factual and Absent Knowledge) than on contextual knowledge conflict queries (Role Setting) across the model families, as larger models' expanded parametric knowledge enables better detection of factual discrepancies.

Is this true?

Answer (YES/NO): NO